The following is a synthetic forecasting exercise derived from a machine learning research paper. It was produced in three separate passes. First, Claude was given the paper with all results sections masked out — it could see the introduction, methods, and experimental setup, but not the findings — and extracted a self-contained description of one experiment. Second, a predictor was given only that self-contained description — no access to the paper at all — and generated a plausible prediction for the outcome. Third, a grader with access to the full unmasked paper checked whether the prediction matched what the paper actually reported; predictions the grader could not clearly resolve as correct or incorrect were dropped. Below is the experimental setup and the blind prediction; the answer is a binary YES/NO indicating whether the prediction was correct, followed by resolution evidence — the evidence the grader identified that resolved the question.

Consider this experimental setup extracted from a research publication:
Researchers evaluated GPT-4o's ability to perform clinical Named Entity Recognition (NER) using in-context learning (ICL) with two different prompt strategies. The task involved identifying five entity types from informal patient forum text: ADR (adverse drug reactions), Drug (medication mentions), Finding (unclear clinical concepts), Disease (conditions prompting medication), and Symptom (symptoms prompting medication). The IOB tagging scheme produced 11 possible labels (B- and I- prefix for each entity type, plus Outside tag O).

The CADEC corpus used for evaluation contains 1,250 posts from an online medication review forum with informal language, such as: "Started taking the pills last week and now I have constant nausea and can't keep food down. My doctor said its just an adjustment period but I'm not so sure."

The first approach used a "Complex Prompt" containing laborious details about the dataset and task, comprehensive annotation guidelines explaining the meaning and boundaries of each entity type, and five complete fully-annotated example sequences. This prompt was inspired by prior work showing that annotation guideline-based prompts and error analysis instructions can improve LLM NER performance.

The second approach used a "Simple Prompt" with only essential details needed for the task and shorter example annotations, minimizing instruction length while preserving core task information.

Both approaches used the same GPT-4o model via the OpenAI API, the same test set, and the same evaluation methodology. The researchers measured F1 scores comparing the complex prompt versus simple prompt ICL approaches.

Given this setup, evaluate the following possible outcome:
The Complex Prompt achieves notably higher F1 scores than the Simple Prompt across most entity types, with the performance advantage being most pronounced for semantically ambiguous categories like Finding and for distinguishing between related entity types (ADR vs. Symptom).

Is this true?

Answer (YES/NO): NO